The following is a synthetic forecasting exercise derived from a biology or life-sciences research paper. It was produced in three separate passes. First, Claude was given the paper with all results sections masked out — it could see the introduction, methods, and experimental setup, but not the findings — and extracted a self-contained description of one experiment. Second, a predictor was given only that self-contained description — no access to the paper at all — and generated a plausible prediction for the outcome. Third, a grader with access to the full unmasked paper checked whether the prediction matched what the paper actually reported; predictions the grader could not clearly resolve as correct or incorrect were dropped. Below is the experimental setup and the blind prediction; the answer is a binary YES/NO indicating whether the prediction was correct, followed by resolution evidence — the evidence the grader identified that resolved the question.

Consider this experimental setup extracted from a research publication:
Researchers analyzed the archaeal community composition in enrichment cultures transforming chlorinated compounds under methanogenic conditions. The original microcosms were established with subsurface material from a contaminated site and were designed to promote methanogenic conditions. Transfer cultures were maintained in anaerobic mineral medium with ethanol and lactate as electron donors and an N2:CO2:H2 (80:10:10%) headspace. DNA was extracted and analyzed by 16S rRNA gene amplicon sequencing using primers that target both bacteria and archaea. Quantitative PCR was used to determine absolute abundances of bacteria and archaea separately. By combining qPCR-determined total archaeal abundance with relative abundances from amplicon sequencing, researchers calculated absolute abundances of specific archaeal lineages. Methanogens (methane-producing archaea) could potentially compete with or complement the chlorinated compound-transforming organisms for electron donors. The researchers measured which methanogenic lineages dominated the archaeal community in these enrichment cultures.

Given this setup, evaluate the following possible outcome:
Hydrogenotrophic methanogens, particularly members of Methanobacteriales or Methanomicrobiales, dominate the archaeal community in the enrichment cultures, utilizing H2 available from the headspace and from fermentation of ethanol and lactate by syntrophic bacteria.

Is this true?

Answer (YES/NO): YES